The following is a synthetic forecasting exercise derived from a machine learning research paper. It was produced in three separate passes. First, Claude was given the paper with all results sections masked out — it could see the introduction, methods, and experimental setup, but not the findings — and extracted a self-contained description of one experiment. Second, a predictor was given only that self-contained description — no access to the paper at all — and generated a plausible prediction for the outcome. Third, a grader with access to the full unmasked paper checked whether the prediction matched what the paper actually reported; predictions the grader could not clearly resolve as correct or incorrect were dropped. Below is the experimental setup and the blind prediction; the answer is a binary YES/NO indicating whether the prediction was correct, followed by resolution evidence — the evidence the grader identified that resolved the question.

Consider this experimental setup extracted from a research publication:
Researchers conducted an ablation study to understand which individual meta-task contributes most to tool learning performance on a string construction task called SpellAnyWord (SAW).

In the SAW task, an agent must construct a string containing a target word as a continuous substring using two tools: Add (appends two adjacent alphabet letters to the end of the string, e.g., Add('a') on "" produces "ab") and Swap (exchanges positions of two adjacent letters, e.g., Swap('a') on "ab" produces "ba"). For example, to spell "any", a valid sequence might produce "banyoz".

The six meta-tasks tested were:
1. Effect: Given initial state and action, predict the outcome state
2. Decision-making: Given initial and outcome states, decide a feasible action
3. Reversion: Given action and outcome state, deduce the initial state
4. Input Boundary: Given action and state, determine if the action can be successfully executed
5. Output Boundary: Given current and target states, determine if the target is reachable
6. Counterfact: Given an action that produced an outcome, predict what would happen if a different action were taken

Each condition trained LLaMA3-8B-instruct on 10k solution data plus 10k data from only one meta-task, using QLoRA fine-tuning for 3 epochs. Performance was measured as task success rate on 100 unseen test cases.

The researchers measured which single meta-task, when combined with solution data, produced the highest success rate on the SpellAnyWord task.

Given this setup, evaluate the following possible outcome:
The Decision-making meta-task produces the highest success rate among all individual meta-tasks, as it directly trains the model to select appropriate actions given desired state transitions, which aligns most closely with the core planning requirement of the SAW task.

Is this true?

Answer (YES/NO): NO